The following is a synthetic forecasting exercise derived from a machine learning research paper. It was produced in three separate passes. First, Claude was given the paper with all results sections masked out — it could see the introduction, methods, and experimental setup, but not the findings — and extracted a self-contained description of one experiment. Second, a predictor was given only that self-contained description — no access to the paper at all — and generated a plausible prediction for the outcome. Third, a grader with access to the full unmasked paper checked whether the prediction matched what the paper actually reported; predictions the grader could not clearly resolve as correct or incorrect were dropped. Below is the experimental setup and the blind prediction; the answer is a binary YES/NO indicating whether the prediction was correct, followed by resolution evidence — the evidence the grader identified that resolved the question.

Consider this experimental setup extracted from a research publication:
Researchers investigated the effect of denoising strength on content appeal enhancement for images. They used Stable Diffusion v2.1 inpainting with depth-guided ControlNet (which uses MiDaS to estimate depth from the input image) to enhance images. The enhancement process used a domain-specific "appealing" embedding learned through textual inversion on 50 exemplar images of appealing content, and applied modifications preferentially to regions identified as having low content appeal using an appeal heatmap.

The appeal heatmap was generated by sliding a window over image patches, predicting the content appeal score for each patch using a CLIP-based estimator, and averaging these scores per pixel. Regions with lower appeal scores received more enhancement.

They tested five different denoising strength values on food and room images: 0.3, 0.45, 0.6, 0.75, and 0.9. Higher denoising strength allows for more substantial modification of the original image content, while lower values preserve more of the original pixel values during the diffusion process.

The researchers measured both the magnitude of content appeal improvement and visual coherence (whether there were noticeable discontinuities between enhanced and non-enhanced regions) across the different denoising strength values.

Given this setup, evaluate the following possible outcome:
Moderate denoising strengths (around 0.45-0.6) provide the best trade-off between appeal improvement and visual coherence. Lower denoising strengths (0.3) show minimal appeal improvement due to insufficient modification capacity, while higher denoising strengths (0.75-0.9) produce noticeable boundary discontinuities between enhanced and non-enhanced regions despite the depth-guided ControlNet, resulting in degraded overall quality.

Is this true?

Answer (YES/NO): NO